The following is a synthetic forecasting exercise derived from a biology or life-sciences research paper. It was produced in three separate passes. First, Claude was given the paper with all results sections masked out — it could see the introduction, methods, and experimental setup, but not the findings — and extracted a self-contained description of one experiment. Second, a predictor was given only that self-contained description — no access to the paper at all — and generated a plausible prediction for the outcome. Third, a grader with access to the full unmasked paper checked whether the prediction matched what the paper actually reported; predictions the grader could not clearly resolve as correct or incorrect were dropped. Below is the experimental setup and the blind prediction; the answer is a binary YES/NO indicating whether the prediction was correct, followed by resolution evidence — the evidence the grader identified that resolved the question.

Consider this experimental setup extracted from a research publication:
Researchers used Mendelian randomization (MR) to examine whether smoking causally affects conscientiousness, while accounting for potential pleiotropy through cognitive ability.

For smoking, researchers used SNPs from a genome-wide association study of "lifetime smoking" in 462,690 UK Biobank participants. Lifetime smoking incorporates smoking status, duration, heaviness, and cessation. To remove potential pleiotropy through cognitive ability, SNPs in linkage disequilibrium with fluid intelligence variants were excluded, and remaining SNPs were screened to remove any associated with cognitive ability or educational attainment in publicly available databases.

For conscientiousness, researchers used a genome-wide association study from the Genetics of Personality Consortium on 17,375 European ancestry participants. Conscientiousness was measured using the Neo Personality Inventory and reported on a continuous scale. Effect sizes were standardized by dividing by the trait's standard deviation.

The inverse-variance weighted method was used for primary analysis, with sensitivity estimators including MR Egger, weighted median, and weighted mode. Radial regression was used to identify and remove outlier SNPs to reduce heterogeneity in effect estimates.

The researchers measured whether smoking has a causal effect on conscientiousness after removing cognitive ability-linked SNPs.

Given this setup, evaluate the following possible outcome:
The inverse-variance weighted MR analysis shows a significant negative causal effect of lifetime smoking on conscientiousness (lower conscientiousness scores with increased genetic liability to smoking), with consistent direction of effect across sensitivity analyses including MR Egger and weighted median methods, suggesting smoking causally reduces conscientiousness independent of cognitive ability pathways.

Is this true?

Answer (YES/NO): YES